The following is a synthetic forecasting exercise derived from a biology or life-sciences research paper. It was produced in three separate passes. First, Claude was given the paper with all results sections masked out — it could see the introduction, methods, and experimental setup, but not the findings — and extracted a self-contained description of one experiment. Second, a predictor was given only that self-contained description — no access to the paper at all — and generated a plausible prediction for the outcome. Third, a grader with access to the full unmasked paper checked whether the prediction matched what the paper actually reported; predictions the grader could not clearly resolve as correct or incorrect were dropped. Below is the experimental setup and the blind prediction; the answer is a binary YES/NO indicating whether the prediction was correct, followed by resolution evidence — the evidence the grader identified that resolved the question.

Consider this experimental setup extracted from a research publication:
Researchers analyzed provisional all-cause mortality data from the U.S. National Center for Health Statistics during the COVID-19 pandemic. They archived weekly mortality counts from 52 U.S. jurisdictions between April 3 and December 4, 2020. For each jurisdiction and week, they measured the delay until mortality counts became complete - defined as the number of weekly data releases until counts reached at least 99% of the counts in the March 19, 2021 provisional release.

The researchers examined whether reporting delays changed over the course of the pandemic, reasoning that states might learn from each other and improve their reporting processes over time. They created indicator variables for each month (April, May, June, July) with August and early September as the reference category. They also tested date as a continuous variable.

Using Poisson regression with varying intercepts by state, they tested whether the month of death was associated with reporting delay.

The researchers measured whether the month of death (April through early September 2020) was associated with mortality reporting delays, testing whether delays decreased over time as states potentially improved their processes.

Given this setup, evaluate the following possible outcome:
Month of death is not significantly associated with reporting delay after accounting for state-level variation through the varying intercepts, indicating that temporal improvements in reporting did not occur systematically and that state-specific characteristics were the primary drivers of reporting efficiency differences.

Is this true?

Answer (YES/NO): YES